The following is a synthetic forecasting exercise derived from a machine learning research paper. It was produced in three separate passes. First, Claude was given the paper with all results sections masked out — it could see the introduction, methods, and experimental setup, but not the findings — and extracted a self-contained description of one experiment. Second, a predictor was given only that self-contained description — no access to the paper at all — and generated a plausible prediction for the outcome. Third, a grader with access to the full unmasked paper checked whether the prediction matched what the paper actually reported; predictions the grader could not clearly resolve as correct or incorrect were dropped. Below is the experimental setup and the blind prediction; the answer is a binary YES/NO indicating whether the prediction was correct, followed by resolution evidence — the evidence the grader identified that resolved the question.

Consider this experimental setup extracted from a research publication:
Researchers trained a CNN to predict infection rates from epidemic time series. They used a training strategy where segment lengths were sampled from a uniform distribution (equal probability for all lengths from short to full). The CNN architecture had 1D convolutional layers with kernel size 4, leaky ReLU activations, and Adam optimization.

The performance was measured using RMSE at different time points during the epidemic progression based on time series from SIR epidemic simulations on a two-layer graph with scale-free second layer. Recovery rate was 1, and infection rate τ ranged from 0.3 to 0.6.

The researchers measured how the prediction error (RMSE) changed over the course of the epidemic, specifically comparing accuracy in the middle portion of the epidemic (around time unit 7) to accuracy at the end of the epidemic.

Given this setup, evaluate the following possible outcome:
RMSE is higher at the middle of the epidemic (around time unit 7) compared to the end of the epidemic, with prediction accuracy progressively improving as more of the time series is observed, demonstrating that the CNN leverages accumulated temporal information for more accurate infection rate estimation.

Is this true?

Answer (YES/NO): NO